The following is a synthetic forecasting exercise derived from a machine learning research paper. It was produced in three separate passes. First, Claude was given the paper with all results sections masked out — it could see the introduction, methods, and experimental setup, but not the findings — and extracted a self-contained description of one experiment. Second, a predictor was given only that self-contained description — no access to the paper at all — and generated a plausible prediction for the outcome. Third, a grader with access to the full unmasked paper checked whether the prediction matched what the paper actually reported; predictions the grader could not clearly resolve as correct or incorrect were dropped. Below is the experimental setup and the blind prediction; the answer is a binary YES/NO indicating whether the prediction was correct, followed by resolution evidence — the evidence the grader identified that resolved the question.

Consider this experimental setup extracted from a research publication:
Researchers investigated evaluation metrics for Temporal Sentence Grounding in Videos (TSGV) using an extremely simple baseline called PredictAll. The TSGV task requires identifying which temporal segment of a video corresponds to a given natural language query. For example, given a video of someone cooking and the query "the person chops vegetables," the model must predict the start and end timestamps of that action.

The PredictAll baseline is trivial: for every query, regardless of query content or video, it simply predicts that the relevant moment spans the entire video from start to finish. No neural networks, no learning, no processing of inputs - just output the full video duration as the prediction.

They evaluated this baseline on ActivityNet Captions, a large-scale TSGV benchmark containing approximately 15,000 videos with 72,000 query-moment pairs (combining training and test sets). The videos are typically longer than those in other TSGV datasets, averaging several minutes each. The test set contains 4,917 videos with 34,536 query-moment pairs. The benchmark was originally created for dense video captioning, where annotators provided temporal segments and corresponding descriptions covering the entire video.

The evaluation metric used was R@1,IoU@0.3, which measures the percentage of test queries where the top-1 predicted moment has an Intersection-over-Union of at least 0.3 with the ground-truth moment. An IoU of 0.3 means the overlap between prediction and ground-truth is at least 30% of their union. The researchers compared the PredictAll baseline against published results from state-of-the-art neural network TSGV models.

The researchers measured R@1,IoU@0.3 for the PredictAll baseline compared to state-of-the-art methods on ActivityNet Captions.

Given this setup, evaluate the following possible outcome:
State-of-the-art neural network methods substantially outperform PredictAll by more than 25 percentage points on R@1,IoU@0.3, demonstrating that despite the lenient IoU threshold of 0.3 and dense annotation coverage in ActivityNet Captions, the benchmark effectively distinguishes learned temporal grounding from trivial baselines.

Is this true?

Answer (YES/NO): NO